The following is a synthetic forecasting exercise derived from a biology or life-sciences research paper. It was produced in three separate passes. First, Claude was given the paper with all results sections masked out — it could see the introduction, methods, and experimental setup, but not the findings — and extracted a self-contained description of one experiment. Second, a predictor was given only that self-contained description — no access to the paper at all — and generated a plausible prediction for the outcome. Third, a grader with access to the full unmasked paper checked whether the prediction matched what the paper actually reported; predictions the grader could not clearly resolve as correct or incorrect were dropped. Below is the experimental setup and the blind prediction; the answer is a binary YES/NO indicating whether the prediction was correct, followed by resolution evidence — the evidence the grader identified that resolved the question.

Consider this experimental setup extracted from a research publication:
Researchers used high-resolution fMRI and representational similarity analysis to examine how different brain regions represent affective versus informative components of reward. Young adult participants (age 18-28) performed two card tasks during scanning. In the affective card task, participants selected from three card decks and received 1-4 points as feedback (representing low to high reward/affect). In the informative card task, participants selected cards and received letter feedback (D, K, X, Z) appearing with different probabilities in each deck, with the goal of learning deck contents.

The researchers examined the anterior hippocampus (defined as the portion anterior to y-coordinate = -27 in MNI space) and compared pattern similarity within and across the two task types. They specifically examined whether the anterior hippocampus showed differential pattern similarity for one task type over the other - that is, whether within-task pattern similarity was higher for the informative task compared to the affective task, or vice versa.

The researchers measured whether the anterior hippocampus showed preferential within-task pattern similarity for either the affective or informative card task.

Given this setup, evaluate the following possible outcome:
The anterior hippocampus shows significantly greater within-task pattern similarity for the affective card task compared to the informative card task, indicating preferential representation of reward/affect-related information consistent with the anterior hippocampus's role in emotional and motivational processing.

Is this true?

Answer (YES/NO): NO